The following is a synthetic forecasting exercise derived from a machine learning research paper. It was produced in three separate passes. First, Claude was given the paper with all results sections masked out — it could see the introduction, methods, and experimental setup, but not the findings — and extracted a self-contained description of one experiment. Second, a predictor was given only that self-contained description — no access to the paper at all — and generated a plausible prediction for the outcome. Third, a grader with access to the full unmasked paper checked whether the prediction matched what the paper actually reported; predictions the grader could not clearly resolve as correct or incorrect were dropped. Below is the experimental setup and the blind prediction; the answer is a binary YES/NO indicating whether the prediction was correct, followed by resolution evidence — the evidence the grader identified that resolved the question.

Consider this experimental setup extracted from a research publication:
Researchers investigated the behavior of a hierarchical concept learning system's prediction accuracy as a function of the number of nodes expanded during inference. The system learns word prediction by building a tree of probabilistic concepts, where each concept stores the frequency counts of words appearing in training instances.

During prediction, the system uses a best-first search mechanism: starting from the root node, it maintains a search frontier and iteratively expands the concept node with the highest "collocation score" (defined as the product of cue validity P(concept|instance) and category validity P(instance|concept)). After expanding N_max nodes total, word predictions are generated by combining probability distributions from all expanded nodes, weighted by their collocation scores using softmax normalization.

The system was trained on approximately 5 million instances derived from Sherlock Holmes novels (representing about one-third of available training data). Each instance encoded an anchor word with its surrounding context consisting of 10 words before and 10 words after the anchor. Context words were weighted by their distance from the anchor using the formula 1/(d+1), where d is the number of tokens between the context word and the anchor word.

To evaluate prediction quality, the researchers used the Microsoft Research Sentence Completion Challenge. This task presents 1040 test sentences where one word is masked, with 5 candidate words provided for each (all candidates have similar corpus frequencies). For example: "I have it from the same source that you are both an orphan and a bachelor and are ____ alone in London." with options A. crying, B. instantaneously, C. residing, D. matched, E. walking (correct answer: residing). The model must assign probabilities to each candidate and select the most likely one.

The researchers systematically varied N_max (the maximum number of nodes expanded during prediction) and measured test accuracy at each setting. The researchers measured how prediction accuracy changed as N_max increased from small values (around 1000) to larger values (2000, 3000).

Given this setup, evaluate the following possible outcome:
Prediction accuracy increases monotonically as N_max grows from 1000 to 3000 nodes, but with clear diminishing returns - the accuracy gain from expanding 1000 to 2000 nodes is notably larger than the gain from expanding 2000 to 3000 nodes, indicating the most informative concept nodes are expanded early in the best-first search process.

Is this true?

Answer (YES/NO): YES